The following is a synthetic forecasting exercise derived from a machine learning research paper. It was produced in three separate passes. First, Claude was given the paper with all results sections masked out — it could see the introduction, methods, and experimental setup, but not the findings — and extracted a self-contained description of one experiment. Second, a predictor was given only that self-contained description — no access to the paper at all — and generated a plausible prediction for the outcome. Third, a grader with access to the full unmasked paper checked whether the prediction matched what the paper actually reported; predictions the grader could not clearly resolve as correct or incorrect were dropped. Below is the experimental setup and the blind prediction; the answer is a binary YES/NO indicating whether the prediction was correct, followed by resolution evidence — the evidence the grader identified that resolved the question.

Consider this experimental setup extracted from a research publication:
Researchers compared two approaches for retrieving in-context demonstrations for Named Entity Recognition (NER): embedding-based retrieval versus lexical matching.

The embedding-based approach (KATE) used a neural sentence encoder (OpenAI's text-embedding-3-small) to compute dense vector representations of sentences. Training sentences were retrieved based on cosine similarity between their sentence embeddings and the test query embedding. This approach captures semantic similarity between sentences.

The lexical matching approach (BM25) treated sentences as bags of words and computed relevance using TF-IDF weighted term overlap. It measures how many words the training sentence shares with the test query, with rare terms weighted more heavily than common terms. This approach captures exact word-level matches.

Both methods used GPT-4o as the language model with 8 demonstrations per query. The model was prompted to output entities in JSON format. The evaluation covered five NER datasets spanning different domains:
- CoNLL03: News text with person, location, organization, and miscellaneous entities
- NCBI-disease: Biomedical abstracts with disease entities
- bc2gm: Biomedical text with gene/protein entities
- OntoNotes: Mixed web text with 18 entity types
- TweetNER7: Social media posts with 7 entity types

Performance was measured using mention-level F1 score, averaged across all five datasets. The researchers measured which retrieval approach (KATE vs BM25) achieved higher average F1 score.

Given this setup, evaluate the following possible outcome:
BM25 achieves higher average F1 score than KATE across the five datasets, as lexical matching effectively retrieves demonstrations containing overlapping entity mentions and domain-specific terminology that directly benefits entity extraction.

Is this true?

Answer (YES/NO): NO